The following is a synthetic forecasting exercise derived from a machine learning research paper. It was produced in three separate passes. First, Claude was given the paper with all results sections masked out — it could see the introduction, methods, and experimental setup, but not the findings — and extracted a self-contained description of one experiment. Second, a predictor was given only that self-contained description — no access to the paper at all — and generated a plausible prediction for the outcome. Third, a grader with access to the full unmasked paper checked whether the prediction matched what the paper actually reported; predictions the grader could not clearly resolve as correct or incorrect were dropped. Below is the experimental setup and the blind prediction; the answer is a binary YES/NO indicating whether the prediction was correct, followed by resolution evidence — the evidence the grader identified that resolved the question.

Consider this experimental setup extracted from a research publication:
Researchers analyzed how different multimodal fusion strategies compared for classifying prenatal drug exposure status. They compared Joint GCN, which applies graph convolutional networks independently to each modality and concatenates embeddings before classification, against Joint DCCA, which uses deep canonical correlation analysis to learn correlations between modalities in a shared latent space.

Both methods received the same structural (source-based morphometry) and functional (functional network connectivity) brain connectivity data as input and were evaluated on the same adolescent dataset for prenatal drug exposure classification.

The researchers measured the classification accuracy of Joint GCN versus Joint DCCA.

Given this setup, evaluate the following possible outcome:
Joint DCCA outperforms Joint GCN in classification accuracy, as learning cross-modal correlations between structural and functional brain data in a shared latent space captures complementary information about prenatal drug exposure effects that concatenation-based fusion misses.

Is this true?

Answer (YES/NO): YES